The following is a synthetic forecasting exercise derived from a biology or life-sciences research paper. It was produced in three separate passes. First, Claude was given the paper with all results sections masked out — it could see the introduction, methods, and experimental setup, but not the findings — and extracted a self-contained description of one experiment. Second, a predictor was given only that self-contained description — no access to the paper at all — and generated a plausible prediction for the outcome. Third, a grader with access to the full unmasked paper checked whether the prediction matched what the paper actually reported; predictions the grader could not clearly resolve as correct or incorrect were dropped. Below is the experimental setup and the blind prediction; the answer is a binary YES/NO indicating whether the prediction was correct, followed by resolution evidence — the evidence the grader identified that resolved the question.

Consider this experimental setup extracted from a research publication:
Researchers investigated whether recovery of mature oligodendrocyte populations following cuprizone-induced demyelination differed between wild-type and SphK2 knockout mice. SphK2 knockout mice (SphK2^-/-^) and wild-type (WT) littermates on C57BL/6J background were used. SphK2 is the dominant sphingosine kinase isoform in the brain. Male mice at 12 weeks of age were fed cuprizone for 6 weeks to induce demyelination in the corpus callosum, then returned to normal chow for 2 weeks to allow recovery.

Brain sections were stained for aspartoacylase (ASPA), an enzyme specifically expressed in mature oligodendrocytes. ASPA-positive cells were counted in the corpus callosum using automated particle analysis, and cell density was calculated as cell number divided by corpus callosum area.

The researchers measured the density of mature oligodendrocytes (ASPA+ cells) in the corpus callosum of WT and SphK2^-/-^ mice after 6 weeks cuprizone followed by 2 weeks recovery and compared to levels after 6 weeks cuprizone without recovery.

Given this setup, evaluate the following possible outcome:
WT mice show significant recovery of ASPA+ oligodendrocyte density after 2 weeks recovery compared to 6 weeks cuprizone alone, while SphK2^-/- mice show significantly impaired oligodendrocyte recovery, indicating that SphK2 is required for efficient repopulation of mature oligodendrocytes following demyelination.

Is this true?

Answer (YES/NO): NO